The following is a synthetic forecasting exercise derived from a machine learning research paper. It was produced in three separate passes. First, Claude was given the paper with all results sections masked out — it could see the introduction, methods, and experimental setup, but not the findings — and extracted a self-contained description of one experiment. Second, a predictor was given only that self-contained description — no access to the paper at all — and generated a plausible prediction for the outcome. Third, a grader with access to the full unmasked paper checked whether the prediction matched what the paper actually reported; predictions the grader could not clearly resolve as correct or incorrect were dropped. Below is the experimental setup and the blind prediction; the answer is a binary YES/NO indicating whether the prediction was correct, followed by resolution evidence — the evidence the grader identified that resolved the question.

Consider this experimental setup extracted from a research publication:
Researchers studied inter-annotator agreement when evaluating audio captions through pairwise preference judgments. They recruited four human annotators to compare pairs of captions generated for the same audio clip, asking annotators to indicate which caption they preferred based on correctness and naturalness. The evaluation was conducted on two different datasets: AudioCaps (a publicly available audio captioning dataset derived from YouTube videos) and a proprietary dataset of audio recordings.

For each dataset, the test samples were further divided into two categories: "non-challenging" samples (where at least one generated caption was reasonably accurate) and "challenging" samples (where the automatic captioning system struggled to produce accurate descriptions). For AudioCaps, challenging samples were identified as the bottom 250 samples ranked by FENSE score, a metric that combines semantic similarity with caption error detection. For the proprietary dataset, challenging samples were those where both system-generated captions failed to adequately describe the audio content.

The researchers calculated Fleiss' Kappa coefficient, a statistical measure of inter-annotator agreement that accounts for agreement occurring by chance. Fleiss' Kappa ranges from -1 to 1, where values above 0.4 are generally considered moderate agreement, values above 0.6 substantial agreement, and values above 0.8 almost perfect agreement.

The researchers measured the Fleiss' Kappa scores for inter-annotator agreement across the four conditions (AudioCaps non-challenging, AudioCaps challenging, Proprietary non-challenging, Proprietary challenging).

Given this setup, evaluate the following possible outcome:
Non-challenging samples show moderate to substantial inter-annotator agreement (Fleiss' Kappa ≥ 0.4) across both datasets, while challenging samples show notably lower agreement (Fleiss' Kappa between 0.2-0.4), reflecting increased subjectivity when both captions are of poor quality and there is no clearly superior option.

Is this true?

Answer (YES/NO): NO